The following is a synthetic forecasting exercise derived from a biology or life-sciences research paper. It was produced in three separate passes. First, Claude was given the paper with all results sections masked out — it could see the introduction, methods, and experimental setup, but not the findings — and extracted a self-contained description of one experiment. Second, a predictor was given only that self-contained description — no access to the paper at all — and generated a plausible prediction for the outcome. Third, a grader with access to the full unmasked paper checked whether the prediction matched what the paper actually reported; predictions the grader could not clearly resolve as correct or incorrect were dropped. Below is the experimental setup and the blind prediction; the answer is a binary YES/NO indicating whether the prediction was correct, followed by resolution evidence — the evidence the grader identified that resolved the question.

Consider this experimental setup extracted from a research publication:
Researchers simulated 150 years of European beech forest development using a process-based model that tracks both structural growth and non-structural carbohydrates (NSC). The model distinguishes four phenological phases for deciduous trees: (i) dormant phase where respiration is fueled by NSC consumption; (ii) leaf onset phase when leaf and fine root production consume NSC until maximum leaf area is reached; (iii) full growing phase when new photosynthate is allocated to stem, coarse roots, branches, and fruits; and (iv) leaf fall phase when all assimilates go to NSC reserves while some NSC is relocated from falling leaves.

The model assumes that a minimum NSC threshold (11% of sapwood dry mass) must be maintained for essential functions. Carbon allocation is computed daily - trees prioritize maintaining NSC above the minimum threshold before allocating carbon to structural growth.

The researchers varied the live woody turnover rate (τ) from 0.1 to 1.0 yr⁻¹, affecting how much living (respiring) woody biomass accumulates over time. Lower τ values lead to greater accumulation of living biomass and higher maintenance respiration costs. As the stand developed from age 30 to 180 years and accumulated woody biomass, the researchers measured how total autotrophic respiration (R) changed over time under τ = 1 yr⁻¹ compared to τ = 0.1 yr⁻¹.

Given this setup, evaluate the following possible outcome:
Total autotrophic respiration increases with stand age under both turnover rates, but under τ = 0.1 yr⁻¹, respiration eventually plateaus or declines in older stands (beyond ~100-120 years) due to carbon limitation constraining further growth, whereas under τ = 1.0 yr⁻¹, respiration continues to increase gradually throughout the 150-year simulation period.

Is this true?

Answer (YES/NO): NO